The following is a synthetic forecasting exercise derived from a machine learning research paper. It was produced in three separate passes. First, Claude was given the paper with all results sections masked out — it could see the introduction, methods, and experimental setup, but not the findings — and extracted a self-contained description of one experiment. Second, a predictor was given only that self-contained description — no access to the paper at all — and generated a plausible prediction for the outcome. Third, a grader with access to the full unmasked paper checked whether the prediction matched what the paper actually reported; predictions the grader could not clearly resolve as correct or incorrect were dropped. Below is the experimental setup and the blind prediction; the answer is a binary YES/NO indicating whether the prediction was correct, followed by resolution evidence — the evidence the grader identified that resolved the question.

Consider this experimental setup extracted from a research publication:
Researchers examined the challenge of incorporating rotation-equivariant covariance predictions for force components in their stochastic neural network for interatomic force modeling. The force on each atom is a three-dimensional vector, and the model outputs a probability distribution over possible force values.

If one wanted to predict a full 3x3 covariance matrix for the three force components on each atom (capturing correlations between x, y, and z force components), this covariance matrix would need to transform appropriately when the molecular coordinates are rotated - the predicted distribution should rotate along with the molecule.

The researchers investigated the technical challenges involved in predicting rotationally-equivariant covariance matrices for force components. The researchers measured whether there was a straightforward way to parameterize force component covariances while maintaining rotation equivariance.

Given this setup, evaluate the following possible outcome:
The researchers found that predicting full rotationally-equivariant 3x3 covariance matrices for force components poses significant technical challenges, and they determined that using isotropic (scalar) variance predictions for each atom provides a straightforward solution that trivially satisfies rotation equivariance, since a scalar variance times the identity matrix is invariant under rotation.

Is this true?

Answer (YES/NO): YES